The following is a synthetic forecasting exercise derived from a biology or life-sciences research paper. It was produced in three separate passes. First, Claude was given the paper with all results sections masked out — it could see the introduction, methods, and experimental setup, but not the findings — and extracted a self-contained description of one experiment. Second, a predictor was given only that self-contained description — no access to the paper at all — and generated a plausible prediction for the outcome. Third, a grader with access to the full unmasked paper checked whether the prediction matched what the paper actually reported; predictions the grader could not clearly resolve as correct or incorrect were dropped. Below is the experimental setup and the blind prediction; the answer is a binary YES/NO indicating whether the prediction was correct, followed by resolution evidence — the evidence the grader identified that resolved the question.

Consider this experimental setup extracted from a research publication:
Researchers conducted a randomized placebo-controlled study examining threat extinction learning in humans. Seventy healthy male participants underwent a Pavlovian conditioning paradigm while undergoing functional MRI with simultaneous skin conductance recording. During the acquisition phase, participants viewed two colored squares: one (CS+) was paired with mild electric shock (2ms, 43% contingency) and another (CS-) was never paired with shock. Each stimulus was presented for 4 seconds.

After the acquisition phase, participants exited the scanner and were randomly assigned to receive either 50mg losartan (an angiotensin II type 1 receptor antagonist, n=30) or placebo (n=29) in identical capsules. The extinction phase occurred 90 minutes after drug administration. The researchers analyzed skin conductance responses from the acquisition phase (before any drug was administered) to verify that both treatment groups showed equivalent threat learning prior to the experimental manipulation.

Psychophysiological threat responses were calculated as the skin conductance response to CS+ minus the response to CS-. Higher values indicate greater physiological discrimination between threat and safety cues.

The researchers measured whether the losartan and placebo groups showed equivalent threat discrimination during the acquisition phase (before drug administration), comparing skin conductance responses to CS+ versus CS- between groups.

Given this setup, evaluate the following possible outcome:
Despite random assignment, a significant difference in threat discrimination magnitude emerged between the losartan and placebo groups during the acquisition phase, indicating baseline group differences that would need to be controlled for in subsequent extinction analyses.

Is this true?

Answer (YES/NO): NO